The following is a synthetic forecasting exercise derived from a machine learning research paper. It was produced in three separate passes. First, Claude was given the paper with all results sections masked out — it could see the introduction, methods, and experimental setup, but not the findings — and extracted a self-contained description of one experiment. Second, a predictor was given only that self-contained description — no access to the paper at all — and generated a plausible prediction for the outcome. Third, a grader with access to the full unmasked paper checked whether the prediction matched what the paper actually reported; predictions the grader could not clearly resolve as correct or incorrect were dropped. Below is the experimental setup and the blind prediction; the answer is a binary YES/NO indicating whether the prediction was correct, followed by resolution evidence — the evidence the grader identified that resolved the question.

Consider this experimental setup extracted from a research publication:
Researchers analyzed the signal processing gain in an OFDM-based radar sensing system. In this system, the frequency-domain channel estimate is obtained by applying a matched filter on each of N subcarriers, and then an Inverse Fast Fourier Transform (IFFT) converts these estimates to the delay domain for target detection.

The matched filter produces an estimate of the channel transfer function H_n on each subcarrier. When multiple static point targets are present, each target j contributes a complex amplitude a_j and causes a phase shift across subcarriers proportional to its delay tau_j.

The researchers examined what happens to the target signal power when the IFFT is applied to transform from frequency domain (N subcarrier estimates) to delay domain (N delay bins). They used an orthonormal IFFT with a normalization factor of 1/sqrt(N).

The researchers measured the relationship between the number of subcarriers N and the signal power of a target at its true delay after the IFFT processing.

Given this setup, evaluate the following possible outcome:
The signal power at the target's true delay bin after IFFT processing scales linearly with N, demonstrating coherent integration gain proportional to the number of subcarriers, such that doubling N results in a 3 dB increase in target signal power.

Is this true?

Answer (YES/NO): YES